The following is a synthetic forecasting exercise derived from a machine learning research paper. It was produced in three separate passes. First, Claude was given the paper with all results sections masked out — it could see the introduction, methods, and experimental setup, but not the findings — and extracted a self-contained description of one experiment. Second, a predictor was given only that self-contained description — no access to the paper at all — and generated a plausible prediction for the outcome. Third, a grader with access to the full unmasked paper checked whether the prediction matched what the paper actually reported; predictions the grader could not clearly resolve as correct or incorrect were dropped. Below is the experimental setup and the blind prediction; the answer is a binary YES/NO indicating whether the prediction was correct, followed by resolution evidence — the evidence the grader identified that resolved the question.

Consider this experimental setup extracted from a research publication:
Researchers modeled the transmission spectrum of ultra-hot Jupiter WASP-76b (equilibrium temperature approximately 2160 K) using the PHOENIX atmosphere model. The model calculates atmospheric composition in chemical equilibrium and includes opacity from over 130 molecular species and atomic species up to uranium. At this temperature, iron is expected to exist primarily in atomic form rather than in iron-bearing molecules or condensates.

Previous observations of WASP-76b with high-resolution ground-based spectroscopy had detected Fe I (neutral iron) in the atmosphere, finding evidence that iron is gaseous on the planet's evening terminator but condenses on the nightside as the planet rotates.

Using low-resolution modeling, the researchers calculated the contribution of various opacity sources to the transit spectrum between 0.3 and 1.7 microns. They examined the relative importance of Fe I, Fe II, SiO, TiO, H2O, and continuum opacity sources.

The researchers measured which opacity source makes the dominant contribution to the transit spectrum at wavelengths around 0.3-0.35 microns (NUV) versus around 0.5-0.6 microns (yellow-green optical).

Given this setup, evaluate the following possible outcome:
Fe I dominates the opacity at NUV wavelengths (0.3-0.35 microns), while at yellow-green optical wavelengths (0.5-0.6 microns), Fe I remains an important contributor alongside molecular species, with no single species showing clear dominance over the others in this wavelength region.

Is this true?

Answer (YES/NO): NO